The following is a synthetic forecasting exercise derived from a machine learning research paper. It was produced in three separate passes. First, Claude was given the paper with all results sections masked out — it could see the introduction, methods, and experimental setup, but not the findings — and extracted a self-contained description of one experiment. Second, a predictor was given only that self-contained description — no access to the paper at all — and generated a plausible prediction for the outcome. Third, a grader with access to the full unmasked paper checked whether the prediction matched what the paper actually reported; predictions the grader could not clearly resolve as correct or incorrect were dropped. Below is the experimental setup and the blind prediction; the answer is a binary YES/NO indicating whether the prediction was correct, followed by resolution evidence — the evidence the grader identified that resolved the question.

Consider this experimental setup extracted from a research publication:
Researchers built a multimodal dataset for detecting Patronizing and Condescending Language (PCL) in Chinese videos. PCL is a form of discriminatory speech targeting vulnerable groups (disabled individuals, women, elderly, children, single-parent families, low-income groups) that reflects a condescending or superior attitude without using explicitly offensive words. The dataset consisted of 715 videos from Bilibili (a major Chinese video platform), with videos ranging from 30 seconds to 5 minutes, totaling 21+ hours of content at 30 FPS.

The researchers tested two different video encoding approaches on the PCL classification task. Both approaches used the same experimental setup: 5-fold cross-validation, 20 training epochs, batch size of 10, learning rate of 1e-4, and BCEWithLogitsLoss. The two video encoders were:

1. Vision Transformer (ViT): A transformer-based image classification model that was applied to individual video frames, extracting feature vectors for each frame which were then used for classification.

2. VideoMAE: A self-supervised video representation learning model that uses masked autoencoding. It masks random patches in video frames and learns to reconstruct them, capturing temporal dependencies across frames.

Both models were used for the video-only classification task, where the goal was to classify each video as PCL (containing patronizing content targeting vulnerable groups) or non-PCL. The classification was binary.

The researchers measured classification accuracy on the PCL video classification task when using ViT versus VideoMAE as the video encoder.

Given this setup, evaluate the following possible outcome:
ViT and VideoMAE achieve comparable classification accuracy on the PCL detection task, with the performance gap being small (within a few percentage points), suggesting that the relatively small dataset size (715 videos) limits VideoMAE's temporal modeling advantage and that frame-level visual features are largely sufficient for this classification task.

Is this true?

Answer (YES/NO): YES